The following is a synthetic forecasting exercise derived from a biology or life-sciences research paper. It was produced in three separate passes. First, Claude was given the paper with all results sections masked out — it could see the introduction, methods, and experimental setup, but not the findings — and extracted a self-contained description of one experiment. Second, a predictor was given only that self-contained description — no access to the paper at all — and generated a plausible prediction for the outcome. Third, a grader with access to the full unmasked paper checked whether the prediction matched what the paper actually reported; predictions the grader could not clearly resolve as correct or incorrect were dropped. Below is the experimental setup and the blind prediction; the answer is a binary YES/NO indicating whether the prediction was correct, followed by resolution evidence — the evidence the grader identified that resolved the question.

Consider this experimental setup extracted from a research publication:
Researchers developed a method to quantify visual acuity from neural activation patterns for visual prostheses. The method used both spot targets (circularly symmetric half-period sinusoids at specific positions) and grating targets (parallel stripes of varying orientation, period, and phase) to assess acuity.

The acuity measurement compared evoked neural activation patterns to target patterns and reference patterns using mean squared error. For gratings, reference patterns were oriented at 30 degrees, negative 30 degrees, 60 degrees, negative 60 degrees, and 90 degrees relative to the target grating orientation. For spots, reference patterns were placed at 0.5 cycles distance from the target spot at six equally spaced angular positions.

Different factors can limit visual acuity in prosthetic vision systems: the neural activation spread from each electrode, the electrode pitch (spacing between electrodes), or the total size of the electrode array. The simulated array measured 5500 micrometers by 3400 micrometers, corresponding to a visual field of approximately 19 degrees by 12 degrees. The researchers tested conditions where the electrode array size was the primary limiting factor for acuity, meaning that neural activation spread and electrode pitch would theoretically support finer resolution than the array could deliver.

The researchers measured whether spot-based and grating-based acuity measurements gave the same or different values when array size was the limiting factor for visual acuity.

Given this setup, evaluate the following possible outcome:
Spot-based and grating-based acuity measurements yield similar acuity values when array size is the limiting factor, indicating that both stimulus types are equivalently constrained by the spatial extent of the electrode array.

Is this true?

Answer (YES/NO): NO